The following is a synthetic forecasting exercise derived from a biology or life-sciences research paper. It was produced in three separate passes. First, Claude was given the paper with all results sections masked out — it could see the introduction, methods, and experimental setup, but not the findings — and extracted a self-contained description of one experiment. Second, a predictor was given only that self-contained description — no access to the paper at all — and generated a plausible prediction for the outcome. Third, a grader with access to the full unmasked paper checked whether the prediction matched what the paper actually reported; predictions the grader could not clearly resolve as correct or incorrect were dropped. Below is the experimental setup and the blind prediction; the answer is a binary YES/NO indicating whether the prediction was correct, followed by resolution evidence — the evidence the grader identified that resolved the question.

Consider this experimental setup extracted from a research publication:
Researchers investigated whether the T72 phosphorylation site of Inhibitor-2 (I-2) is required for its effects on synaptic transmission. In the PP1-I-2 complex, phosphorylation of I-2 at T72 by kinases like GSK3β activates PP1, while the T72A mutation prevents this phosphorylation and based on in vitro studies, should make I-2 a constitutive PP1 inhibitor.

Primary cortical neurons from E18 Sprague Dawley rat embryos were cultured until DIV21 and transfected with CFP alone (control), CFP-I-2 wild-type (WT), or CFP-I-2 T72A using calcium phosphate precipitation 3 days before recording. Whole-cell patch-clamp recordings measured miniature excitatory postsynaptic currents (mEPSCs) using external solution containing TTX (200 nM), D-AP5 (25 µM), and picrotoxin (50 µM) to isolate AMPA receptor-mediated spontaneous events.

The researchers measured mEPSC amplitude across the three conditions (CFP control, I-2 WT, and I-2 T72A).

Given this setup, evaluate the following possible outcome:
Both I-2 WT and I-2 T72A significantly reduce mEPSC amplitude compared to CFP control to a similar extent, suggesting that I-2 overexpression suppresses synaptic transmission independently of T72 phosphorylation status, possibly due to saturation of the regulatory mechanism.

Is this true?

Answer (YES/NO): NO